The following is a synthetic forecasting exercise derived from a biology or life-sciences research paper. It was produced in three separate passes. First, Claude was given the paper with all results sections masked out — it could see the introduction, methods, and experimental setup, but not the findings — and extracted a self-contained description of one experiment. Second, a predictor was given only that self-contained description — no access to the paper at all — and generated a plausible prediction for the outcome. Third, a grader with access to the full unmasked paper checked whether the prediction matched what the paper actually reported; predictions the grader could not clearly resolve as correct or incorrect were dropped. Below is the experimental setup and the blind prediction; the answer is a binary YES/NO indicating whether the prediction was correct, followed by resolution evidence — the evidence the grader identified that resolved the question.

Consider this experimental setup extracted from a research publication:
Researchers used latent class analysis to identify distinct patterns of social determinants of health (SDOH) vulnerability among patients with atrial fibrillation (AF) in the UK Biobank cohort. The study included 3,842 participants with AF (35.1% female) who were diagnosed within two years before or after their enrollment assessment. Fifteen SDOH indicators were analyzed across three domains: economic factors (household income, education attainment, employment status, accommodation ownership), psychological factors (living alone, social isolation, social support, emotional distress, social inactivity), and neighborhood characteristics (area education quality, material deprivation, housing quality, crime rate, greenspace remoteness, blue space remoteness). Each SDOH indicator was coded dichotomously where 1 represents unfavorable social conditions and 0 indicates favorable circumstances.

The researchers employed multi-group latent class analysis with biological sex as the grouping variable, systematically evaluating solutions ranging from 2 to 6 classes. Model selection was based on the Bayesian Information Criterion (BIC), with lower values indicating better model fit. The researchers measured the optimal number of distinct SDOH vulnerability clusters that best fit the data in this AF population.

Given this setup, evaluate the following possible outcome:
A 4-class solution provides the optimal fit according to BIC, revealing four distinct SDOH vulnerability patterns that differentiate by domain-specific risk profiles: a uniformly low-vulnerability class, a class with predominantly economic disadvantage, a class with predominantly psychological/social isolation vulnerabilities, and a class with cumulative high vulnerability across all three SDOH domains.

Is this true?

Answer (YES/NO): NO